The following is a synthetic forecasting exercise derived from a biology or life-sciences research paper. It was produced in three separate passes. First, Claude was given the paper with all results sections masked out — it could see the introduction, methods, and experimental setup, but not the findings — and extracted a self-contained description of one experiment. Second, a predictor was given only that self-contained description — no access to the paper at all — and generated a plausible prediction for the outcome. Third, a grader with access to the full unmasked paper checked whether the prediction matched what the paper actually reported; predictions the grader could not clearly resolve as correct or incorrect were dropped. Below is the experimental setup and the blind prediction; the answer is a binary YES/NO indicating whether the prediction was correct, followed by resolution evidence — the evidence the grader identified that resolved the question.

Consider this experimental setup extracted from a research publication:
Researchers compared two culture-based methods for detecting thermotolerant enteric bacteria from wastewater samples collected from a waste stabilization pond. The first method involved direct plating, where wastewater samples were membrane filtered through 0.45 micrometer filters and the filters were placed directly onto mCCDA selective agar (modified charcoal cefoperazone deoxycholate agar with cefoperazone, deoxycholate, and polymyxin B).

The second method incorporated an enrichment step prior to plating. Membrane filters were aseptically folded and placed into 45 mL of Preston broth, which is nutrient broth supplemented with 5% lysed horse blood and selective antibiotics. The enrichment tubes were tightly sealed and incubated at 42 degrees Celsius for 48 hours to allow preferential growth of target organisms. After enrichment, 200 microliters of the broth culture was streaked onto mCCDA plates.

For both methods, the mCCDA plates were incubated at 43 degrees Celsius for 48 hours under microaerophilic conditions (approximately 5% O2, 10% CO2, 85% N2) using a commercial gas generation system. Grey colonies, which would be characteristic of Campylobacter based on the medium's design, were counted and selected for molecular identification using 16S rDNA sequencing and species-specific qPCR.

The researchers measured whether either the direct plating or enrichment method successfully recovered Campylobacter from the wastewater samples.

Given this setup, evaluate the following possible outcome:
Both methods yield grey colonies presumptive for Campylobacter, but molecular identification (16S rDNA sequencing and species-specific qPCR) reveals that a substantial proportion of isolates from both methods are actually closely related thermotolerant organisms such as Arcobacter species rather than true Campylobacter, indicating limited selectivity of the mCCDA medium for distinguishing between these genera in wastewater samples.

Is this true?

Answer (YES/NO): NO